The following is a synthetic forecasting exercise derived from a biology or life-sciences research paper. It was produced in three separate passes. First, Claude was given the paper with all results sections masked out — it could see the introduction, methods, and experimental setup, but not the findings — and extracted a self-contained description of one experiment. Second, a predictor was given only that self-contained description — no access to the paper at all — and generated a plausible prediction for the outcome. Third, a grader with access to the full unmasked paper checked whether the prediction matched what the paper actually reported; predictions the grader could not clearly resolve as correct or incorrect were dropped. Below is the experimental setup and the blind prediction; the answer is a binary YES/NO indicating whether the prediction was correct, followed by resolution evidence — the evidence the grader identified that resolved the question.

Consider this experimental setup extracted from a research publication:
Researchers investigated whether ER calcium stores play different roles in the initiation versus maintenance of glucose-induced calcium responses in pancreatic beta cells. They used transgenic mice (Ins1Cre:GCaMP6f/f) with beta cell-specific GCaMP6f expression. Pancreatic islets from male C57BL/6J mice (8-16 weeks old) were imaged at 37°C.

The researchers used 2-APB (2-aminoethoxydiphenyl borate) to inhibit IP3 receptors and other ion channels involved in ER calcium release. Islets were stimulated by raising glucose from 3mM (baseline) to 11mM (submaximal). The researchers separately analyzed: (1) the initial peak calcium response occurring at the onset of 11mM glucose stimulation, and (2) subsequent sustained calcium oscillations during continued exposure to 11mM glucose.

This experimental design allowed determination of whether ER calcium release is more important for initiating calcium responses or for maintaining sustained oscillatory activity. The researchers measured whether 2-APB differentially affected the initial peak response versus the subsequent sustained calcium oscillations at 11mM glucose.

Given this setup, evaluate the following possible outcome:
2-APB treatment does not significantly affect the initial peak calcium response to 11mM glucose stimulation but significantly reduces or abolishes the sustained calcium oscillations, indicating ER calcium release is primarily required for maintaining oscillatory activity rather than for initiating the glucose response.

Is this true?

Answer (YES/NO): NO